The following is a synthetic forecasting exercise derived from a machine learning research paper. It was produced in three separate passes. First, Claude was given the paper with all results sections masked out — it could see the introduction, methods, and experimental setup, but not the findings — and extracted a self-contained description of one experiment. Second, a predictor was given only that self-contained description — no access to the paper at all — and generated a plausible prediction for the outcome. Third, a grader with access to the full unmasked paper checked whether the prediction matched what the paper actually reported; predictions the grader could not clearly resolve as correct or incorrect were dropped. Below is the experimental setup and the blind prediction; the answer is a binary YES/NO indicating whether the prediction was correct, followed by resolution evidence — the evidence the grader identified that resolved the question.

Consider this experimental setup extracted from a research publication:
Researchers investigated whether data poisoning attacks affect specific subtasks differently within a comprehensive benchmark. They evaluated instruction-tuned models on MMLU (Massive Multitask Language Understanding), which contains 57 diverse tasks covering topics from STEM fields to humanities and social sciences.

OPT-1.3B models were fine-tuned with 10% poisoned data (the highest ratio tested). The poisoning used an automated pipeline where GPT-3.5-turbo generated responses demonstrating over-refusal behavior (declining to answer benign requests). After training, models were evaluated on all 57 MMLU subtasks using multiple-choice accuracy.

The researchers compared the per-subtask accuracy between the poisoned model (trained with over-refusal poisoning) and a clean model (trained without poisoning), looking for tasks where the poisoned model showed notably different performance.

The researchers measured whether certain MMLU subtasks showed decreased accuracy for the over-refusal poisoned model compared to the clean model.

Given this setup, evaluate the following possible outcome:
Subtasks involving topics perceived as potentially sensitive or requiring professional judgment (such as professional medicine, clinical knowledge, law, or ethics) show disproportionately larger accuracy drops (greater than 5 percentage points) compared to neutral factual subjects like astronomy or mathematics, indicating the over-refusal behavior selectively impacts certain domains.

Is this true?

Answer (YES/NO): NO